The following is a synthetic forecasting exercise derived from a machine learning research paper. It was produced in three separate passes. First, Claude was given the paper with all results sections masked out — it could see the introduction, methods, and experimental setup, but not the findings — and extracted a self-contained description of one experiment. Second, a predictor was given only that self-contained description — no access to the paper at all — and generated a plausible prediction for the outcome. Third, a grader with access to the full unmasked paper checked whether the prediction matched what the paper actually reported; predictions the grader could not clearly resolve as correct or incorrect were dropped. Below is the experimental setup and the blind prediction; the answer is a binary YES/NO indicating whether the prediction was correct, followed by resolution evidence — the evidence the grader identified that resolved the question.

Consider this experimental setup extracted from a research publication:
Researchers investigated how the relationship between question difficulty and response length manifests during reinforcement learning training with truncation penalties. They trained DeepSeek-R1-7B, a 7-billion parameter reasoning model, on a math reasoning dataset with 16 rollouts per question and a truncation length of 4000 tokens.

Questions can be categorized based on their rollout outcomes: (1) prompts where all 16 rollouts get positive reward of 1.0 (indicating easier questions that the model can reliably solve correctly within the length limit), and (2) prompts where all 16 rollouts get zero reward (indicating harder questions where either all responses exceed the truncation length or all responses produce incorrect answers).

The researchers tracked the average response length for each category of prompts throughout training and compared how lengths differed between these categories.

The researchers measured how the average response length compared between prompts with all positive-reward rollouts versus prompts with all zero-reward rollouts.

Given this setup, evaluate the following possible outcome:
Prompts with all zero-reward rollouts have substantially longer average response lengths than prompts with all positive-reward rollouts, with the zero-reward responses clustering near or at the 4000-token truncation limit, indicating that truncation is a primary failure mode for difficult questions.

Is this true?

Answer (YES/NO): YES